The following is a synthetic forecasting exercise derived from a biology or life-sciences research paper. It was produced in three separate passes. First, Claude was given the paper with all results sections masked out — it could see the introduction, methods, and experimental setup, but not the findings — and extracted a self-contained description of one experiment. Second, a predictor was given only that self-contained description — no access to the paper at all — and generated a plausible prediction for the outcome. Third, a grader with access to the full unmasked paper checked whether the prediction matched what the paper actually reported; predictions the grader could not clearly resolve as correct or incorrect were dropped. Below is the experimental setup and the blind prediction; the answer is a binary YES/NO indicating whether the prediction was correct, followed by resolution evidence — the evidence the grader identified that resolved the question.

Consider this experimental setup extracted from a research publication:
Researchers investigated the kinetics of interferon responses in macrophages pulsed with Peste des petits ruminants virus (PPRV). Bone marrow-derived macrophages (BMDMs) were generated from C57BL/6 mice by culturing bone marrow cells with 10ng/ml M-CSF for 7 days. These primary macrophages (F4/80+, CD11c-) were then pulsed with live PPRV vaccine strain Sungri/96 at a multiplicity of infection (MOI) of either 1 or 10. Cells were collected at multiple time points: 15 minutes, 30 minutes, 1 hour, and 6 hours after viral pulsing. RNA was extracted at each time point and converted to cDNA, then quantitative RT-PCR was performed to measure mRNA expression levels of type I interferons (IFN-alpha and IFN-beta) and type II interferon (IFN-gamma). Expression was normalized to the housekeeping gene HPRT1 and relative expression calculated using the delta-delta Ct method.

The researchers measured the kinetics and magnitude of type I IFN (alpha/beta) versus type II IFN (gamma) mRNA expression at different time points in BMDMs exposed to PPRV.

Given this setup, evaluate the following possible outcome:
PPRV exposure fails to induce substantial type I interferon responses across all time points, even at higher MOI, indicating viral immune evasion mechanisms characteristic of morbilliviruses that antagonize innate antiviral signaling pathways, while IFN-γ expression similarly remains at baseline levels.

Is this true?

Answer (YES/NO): NO